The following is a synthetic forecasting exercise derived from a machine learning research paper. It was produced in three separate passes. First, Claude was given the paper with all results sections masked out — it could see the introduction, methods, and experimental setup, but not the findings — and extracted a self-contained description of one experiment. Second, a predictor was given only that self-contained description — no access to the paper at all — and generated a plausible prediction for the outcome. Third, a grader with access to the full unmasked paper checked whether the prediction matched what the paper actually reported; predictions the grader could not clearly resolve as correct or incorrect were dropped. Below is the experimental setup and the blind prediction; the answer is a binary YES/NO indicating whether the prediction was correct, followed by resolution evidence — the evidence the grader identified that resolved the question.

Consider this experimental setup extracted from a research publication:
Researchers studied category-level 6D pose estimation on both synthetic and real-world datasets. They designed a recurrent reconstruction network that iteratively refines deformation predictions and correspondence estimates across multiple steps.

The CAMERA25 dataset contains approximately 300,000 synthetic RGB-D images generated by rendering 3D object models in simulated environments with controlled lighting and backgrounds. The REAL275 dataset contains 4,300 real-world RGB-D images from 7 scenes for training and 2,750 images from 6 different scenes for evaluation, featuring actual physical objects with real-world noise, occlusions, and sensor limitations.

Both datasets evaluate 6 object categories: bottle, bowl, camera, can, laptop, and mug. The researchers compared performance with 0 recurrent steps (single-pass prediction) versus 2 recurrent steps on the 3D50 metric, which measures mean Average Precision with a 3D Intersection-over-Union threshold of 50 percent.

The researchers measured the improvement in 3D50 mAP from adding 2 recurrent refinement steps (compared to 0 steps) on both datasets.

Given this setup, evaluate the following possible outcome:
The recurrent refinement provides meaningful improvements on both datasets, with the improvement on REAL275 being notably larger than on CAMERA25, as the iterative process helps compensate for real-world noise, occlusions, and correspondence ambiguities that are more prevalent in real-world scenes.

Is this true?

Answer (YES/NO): NO